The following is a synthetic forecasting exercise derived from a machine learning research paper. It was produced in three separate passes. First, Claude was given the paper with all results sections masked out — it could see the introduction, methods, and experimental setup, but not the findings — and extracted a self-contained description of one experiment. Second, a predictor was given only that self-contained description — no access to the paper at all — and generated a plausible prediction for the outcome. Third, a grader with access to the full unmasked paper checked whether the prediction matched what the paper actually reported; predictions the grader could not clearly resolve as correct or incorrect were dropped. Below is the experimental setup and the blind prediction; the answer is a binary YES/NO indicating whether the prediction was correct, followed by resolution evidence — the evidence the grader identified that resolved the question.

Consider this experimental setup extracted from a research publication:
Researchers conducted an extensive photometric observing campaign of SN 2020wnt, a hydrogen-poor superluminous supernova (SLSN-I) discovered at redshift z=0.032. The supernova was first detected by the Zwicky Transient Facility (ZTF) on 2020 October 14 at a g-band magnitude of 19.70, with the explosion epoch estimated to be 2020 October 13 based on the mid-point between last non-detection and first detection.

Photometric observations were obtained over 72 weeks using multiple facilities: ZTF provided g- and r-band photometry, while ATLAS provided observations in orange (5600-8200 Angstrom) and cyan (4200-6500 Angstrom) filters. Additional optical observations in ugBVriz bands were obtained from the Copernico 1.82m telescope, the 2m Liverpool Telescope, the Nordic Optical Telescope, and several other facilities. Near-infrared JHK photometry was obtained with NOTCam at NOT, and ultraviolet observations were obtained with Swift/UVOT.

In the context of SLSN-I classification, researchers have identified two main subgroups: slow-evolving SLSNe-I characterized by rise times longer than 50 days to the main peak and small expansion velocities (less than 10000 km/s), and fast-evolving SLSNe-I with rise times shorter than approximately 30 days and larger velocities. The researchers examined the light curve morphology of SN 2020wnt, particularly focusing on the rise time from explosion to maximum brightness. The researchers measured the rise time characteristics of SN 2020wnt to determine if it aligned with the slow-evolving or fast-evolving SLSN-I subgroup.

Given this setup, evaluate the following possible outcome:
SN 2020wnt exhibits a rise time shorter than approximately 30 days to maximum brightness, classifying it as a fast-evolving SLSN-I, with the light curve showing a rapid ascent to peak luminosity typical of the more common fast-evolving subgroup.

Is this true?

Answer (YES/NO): NO